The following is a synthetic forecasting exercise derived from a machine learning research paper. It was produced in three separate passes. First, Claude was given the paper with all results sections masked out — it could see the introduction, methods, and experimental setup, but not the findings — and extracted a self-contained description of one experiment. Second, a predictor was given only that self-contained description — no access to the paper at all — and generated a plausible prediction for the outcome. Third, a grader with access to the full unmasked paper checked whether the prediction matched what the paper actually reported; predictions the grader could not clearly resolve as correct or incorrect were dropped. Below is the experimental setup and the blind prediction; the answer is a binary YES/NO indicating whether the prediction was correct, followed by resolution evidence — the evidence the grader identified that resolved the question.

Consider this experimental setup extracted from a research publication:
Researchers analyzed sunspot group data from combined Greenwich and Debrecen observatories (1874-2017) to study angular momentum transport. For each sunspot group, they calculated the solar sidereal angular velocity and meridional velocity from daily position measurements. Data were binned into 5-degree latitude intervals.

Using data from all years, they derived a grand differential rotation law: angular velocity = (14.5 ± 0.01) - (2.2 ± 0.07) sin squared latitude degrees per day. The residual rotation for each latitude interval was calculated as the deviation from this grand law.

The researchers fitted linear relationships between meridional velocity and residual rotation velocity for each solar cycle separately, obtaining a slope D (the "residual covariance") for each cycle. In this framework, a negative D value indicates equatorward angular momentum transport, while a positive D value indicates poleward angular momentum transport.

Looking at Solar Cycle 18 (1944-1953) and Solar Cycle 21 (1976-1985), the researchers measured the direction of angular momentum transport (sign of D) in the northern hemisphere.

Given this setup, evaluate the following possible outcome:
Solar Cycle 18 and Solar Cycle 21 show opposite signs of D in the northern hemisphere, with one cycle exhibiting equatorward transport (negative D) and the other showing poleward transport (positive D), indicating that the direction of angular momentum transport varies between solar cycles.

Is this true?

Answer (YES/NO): YES